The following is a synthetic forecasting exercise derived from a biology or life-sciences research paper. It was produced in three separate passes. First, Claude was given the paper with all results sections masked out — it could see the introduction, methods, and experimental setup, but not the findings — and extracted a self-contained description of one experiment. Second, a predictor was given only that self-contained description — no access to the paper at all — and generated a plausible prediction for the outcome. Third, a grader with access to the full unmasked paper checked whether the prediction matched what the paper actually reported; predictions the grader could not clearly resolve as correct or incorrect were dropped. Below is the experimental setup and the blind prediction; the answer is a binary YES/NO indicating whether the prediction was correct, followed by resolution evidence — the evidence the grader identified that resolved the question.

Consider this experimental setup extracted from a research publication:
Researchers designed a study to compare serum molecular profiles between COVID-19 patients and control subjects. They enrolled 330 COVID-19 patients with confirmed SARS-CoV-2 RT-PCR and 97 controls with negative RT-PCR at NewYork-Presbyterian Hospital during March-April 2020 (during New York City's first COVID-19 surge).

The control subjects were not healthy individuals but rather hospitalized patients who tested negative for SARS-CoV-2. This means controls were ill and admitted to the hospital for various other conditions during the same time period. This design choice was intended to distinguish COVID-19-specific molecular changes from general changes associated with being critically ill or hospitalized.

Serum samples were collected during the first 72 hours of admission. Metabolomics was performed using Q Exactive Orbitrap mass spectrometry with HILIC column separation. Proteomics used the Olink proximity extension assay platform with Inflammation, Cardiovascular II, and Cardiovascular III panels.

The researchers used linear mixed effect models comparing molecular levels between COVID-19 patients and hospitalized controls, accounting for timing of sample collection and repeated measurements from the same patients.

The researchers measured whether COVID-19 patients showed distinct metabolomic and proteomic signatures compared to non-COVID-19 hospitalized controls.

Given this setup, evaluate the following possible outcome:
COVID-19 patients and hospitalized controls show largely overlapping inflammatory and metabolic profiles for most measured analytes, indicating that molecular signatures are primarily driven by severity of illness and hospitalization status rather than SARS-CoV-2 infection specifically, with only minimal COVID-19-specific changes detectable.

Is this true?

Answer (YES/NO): NO